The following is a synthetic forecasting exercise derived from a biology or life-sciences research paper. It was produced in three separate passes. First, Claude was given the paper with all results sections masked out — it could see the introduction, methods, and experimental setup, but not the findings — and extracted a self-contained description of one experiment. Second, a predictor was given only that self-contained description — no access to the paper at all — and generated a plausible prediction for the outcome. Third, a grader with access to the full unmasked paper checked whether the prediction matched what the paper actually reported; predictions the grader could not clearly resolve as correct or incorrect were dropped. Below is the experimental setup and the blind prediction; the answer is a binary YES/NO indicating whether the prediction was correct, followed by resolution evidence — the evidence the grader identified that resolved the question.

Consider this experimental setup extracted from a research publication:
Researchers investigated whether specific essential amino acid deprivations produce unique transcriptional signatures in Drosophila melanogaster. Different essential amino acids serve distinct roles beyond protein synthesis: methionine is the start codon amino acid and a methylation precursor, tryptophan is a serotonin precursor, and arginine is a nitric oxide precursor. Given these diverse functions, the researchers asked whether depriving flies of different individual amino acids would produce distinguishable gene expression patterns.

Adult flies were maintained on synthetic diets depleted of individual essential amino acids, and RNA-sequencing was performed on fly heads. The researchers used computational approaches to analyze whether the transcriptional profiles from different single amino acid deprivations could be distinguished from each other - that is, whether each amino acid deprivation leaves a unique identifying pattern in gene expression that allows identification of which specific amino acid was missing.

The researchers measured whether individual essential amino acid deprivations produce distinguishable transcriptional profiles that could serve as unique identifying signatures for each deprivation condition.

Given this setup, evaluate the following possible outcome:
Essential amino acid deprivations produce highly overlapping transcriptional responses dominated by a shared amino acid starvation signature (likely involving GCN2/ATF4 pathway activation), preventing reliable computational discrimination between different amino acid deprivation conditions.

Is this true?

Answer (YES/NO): NO